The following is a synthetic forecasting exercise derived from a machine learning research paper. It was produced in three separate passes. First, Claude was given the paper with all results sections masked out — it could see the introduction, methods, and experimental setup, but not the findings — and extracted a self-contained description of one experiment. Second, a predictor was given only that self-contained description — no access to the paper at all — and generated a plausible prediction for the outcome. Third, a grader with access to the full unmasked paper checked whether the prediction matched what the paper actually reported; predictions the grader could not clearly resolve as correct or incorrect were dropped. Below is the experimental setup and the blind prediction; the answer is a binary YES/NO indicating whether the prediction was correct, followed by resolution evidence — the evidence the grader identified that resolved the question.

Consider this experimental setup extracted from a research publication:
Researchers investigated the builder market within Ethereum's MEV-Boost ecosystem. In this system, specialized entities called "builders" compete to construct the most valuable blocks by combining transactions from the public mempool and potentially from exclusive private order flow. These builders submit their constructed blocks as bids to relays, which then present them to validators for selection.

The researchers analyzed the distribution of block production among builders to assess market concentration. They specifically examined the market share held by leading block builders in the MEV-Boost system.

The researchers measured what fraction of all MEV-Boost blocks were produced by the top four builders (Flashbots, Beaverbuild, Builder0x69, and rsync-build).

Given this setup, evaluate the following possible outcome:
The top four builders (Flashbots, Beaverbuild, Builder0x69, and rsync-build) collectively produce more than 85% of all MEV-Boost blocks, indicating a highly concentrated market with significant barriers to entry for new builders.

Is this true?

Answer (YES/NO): NO